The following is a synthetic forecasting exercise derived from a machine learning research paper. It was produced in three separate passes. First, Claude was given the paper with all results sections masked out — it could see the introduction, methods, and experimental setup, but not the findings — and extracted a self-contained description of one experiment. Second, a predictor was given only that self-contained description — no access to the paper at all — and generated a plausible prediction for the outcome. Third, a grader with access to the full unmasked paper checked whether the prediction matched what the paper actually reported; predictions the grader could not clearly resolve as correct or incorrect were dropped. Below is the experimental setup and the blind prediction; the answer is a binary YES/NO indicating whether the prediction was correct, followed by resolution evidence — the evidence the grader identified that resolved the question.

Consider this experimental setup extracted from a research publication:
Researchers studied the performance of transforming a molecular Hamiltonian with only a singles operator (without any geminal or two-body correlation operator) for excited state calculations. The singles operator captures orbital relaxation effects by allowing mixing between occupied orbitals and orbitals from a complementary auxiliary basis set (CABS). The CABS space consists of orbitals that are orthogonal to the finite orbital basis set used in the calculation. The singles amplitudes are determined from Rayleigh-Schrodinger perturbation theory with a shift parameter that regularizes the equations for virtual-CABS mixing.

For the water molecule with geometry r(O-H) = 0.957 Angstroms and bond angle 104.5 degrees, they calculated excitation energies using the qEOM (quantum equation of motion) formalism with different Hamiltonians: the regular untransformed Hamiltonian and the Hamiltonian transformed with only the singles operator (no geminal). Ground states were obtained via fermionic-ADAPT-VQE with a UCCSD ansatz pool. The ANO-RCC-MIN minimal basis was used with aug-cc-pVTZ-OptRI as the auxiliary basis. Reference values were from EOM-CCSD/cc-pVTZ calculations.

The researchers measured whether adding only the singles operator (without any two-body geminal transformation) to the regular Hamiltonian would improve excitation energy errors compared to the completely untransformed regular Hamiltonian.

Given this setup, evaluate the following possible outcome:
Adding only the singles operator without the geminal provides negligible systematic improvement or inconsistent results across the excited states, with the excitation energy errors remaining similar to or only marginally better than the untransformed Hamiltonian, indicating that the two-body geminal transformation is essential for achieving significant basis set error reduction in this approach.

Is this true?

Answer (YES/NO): NO